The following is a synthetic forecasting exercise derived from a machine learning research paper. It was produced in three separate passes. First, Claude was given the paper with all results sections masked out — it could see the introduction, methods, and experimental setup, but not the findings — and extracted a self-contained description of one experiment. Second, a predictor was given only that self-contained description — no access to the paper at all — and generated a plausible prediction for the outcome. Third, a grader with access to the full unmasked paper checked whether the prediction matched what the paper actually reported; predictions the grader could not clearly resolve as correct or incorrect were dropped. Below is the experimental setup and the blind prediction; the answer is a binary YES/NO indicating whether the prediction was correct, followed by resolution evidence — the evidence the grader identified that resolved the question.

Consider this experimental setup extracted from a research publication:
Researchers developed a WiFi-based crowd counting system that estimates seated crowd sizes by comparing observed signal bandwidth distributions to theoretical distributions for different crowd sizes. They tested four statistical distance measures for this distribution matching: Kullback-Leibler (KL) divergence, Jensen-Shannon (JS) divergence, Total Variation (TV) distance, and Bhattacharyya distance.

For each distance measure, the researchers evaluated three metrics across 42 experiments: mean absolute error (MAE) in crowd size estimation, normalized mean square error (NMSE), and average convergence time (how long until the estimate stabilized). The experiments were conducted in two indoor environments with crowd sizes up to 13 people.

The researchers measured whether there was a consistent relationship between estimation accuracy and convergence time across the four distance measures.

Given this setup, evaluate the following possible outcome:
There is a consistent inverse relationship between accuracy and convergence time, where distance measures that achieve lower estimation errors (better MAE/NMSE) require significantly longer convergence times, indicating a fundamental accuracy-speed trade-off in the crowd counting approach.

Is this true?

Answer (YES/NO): YES